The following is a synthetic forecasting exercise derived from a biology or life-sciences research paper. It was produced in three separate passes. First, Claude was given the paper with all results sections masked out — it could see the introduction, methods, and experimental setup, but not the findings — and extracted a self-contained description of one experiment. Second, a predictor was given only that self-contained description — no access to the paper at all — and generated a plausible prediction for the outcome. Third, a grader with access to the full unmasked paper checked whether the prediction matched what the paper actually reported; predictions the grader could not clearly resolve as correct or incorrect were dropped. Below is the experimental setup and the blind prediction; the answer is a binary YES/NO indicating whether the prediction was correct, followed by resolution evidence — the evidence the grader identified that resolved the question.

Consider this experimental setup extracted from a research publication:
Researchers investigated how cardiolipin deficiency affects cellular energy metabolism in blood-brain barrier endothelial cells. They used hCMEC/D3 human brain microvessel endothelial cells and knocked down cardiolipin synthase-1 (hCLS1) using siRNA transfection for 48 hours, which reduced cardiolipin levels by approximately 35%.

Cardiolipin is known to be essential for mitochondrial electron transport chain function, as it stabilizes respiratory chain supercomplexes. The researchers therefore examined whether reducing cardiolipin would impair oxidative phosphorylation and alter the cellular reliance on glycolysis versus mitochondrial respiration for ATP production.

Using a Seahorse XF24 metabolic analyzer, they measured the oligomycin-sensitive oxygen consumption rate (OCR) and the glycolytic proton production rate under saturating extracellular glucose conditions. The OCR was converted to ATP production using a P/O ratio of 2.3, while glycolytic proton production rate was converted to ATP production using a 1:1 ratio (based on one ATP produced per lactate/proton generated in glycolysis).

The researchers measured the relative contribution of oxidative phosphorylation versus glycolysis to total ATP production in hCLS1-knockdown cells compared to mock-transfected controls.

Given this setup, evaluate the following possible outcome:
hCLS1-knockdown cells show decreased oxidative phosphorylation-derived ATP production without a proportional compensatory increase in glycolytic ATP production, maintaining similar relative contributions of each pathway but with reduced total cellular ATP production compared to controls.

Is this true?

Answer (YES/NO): NO